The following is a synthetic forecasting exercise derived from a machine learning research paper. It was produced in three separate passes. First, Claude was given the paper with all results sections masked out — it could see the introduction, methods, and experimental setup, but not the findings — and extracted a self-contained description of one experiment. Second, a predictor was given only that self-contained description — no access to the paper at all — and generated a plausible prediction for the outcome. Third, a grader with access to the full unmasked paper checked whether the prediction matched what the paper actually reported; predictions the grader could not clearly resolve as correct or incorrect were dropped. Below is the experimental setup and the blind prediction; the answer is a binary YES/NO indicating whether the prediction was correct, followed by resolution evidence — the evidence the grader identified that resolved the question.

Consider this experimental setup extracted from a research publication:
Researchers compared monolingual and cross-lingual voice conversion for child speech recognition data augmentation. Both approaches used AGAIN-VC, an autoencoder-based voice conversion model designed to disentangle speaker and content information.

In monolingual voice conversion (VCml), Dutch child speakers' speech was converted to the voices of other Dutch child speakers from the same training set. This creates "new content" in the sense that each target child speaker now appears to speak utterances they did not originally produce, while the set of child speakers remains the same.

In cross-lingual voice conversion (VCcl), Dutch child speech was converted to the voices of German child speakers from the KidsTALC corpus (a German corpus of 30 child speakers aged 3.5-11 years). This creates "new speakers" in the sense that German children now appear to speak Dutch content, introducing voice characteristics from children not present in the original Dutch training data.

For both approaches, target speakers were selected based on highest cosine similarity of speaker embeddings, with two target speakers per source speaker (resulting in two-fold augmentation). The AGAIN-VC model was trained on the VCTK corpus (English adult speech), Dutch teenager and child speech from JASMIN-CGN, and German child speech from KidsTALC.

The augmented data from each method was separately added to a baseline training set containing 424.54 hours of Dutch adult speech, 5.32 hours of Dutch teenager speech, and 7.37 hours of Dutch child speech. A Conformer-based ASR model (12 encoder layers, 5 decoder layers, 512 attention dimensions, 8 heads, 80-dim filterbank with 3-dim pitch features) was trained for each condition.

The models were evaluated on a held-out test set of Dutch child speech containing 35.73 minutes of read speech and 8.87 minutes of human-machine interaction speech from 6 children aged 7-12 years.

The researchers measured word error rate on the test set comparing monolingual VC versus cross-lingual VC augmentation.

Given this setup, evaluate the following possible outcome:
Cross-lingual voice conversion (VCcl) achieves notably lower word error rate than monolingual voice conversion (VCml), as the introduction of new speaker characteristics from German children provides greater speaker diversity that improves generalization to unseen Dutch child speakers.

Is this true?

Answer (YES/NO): NO